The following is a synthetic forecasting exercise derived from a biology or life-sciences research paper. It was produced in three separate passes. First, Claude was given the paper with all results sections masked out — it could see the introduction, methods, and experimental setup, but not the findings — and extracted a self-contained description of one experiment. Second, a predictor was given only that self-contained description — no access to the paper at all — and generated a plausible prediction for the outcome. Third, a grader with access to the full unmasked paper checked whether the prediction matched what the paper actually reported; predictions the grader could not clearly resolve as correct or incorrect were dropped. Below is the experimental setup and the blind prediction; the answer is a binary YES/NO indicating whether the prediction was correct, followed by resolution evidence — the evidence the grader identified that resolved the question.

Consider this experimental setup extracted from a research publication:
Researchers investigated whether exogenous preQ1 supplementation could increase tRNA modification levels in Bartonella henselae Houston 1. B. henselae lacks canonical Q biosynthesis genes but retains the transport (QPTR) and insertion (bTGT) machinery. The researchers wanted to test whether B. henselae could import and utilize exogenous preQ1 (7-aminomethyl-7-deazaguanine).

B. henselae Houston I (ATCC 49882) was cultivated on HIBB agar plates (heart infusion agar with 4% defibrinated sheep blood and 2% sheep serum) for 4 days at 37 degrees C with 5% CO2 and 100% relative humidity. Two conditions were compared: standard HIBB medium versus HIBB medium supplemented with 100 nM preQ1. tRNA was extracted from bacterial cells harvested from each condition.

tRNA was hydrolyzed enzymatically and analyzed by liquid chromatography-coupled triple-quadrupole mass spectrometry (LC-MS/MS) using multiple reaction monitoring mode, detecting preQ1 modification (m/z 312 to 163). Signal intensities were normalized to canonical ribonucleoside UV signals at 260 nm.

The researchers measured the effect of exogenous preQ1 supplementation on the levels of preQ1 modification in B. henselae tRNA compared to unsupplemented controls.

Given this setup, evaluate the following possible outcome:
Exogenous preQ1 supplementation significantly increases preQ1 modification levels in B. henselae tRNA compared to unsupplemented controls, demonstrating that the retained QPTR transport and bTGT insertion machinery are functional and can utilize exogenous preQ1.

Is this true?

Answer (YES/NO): NO